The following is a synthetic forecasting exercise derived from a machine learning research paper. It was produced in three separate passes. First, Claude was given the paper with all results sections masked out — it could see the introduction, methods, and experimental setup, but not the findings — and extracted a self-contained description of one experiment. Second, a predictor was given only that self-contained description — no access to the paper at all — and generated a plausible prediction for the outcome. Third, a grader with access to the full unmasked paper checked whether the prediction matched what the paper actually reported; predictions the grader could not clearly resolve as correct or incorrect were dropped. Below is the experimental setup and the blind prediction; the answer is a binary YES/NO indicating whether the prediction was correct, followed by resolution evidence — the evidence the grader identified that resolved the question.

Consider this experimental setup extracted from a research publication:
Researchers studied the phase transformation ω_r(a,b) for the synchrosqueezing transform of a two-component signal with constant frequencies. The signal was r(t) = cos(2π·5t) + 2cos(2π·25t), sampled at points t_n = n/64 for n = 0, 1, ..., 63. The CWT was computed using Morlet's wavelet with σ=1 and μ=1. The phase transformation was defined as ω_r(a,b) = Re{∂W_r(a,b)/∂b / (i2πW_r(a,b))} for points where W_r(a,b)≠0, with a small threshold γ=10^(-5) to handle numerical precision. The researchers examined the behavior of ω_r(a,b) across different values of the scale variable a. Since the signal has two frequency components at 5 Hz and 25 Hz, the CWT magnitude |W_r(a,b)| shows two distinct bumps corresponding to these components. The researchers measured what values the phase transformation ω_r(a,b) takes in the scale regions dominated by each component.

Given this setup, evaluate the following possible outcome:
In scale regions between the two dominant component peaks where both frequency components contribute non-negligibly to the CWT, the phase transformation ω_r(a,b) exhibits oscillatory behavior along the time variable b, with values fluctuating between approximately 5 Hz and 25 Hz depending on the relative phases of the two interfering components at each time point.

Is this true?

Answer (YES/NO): NO